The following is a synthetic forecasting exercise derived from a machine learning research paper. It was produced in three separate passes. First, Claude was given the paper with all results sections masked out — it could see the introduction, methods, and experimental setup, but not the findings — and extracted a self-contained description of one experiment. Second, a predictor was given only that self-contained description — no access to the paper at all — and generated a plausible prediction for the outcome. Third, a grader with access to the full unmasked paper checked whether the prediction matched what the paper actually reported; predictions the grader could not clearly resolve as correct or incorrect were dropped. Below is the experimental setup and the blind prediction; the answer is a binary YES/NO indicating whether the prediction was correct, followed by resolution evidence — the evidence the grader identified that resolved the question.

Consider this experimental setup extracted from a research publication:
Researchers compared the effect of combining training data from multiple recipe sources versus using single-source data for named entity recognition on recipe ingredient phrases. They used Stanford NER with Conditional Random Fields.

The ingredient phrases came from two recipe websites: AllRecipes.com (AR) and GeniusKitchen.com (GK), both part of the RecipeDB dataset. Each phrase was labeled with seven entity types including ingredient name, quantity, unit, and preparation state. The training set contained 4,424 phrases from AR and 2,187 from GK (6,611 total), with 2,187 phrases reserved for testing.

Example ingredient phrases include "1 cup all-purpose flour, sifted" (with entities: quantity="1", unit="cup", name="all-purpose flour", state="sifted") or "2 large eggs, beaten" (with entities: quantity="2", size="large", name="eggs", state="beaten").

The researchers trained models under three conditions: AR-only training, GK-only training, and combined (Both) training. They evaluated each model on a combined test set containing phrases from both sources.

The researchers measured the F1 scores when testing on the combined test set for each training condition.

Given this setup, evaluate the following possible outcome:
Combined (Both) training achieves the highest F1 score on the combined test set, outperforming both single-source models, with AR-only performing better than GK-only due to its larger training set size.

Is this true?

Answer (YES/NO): NO